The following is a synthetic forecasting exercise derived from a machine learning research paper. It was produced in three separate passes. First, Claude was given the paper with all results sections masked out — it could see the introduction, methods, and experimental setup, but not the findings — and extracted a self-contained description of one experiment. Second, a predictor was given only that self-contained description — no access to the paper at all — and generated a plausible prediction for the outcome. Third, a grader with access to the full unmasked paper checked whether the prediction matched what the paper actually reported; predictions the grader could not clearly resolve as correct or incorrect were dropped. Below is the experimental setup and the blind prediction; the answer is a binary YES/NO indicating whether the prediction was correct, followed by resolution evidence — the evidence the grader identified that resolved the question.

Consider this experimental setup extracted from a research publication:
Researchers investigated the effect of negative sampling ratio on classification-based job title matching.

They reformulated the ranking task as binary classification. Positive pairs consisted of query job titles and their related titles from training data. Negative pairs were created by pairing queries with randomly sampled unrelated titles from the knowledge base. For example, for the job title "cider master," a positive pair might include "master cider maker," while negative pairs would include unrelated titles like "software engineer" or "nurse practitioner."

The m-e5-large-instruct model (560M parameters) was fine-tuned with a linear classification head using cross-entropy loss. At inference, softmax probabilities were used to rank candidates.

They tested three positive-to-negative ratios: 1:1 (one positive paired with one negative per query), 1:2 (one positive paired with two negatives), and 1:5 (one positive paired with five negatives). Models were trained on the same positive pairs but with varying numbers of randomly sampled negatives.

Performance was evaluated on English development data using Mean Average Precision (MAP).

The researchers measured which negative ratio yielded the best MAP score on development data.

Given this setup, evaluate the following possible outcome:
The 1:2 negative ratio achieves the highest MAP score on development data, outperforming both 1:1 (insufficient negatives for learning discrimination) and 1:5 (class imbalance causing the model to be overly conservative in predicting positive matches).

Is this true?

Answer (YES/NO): YES